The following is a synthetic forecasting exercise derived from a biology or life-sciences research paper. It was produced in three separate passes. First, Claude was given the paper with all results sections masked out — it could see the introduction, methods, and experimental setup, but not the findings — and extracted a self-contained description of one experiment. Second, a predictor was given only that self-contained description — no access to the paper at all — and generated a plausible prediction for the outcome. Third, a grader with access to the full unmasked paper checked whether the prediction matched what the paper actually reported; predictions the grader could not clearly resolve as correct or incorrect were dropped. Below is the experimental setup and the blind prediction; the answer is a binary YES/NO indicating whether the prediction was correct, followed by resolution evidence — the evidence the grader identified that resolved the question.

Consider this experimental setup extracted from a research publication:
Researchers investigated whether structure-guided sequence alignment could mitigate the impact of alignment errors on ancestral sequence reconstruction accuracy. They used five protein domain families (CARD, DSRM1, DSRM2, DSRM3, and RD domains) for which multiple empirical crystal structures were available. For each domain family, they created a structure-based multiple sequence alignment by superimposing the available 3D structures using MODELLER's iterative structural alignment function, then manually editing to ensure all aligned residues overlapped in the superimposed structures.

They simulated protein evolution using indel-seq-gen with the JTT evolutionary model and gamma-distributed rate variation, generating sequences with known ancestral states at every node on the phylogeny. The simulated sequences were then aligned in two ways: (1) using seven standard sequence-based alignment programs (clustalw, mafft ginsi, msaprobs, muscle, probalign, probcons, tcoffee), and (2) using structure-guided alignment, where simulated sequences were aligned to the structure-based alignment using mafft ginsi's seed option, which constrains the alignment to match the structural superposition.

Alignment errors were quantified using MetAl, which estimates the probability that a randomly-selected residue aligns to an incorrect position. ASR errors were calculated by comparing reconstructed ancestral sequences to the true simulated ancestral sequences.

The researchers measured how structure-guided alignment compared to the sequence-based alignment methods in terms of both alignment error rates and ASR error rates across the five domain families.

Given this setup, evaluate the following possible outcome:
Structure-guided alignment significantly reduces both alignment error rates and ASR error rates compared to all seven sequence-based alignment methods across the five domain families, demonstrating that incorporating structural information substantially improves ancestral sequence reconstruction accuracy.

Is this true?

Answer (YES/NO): NO